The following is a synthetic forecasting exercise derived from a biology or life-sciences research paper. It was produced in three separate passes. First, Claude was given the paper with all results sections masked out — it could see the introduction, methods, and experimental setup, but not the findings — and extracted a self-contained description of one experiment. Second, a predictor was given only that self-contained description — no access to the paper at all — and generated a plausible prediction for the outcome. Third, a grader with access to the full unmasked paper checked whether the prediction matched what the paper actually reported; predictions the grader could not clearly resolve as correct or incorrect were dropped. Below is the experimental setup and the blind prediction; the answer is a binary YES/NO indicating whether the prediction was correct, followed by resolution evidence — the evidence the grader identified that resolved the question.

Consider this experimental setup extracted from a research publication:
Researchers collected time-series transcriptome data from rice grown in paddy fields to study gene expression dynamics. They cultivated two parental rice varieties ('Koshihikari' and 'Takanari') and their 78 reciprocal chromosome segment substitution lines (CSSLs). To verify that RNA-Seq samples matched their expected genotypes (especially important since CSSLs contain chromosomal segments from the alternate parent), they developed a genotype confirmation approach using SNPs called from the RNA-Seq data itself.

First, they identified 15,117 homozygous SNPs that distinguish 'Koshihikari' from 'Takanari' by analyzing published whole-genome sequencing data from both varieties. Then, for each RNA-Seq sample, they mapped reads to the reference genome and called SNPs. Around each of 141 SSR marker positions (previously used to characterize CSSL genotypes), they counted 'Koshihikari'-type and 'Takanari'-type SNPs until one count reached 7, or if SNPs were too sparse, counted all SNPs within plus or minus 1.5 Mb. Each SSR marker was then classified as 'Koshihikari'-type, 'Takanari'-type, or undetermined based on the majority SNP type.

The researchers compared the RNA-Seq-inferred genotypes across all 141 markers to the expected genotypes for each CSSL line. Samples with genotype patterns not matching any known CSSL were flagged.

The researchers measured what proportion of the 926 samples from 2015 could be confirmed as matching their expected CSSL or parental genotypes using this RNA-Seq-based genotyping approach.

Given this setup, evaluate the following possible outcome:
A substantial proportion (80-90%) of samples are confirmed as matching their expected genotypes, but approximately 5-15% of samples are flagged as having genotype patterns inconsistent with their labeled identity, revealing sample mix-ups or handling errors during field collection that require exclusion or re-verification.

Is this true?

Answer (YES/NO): NO